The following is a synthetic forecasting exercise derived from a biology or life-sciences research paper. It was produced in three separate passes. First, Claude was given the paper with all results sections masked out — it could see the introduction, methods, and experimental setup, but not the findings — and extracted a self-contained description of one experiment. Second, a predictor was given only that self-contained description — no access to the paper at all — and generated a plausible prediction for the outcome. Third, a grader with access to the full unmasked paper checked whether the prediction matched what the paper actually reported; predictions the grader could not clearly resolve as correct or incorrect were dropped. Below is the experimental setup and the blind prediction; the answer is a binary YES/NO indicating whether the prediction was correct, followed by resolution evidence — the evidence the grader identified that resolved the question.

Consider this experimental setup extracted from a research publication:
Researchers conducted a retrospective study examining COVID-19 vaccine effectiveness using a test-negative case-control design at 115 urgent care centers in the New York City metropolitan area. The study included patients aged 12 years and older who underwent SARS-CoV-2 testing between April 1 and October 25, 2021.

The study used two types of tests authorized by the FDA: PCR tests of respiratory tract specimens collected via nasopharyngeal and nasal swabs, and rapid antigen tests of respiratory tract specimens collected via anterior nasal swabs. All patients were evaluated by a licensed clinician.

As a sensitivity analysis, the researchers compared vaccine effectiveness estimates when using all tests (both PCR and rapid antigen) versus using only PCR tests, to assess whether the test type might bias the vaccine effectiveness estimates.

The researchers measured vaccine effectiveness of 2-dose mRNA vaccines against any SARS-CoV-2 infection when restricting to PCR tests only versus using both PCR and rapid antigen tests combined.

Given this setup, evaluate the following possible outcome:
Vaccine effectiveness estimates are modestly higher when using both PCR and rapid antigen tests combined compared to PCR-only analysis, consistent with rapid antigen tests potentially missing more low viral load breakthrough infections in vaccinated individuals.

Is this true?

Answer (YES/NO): NO